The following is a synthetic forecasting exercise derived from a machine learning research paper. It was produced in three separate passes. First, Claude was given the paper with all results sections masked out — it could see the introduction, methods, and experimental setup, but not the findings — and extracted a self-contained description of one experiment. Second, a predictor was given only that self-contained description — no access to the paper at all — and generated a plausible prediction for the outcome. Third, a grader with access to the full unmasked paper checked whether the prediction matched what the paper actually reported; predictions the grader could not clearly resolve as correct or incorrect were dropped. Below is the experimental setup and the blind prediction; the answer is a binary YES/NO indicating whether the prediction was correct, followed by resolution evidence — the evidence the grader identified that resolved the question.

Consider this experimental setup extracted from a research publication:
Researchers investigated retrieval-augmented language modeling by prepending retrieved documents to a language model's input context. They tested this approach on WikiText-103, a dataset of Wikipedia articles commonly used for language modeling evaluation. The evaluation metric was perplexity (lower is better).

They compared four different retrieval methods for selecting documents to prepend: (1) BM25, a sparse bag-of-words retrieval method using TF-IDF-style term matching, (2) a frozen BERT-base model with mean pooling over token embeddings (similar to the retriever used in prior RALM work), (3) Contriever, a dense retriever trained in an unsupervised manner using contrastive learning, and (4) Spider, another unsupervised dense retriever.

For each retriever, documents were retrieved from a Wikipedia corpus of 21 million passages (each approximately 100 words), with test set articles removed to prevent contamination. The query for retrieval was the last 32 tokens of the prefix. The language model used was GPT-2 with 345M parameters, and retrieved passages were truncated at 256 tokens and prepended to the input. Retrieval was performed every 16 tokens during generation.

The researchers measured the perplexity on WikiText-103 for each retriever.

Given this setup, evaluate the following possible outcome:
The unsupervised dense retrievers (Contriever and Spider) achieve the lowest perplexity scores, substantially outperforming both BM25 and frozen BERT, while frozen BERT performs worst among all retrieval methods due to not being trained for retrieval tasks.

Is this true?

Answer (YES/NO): NO